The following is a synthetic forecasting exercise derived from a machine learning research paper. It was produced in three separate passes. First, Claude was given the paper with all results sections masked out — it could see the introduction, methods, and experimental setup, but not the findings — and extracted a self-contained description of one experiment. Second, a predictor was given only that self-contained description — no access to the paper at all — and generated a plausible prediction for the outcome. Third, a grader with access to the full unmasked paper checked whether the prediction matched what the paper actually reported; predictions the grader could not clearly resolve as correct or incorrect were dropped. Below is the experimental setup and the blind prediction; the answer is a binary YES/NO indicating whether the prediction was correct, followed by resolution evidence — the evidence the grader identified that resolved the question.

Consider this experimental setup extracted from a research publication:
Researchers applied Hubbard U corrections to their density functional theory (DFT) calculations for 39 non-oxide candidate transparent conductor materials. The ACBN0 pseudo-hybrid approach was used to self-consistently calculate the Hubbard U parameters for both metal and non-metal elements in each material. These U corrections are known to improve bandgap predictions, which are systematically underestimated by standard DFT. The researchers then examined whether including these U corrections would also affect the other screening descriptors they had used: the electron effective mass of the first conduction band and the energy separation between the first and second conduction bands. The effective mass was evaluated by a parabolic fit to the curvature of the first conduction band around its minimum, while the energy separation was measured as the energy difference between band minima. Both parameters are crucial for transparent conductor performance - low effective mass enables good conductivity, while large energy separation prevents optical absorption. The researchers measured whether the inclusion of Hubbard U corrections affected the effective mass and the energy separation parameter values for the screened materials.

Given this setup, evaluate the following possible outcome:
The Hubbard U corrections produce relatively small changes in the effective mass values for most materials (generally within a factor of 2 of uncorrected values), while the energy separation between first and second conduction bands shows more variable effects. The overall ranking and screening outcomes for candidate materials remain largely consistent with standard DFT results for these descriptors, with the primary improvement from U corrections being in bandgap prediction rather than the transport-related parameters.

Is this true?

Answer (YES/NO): NO